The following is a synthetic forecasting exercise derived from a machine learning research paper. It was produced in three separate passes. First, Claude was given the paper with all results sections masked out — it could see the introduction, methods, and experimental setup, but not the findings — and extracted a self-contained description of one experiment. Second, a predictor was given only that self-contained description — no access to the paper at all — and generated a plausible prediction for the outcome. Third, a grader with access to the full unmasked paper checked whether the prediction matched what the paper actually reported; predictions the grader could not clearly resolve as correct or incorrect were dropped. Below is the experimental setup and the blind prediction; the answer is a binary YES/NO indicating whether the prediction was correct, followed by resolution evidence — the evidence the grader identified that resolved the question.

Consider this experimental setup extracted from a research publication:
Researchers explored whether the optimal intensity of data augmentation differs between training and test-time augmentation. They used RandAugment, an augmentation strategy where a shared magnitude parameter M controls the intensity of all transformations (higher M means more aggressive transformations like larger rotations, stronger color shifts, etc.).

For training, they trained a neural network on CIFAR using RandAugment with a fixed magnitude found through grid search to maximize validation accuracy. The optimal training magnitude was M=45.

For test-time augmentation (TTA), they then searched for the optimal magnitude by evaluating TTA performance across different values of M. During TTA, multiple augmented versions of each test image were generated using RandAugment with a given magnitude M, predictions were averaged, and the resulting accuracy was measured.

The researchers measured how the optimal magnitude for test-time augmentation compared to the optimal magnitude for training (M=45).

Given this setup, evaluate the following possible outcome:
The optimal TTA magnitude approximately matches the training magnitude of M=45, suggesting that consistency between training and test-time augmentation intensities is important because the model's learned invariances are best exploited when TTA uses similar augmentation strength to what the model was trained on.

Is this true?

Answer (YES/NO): NO